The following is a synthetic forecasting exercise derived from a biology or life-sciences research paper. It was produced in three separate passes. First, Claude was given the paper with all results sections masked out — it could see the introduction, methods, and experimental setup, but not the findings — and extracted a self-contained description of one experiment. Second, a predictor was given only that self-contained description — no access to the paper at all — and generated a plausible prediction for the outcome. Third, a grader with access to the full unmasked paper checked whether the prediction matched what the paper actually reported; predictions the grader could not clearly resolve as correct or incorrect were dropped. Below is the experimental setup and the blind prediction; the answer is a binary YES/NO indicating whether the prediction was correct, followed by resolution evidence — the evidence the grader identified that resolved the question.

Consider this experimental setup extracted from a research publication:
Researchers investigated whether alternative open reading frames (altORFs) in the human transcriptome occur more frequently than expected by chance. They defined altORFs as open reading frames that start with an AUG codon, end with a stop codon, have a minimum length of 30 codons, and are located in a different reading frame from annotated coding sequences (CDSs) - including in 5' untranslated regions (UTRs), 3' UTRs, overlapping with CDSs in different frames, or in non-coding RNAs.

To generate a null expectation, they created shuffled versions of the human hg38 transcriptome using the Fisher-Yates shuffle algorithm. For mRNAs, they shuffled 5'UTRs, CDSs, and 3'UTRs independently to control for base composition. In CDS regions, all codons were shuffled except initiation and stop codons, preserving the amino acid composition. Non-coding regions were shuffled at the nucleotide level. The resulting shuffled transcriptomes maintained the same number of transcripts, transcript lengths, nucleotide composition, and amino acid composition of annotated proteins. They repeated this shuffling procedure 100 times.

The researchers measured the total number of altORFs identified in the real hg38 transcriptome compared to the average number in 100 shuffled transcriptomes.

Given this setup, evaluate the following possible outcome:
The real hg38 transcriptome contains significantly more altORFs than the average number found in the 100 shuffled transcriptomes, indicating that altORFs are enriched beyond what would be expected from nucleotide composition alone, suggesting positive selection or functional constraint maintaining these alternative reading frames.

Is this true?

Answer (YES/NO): YES